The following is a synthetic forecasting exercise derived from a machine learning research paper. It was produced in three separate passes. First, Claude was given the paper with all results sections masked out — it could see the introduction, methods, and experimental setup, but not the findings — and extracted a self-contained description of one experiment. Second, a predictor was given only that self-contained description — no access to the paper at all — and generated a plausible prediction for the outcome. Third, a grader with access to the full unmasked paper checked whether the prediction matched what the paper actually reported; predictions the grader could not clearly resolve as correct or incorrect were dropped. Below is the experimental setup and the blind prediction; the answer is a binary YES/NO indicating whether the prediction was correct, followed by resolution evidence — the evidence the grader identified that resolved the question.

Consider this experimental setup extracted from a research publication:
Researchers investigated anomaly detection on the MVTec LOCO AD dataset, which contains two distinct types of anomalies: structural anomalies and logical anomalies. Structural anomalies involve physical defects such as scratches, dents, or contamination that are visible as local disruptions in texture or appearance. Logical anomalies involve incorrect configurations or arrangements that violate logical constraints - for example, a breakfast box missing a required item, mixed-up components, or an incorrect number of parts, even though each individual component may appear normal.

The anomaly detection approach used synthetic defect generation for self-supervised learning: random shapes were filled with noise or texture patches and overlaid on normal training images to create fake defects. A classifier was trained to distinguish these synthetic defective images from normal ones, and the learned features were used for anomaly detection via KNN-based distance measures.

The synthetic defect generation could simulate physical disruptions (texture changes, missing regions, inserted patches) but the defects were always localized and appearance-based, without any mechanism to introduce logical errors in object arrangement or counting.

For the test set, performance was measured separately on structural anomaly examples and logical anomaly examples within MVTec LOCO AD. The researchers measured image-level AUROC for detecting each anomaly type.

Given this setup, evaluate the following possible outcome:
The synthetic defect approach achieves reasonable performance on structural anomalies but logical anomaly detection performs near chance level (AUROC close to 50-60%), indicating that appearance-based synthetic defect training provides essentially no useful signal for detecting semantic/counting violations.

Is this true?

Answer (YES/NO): NO